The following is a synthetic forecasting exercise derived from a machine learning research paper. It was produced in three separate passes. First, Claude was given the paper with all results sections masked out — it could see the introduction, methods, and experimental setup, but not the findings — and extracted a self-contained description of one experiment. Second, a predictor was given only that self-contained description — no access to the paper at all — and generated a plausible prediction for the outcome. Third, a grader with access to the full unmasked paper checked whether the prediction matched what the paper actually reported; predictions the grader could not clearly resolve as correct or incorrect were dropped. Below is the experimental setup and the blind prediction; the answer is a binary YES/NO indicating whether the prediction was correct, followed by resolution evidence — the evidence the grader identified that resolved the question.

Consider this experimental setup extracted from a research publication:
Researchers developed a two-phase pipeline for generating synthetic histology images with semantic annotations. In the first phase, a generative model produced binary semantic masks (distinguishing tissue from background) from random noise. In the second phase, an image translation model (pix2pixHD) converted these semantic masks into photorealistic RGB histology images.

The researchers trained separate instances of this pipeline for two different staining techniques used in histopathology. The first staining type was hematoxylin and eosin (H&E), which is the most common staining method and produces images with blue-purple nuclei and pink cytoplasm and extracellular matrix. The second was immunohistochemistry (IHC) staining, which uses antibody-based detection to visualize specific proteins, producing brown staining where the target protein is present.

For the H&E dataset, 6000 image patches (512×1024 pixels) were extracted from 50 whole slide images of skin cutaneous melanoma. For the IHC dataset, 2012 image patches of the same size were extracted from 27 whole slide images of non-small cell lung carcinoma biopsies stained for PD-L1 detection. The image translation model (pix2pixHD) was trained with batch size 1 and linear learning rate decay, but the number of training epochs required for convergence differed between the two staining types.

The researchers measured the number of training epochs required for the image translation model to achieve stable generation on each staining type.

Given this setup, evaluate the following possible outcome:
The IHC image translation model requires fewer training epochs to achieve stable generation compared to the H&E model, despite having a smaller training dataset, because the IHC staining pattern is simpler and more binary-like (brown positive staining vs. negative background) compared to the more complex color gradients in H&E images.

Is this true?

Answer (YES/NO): NO